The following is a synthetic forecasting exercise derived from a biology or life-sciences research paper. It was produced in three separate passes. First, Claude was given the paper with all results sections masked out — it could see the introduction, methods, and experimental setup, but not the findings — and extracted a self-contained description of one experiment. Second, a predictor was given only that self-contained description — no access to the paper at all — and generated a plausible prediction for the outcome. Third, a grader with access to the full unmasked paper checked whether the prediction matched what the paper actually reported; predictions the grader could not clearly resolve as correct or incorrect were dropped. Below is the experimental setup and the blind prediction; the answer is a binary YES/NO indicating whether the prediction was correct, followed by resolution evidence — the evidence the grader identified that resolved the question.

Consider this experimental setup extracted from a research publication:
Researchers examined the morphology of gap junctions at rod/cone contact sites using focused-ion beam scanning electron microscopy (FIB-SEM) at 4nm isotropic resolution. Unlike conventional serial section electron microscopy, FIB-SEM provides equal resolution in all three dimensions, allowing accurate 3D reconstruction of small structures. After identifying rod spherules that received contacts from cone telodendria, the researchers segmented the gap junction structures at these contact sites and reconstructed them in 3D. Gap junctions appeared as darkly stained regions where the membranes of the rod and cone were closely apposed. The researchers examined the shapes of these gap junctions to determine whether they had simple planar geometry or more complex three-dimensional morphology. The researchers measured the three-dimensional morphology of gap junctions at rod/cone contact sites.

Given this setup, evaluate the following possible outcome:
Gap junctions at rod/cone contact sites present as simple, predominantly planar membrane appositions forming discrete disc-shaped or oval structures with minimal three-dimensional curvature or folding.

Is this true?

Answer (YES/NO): NO